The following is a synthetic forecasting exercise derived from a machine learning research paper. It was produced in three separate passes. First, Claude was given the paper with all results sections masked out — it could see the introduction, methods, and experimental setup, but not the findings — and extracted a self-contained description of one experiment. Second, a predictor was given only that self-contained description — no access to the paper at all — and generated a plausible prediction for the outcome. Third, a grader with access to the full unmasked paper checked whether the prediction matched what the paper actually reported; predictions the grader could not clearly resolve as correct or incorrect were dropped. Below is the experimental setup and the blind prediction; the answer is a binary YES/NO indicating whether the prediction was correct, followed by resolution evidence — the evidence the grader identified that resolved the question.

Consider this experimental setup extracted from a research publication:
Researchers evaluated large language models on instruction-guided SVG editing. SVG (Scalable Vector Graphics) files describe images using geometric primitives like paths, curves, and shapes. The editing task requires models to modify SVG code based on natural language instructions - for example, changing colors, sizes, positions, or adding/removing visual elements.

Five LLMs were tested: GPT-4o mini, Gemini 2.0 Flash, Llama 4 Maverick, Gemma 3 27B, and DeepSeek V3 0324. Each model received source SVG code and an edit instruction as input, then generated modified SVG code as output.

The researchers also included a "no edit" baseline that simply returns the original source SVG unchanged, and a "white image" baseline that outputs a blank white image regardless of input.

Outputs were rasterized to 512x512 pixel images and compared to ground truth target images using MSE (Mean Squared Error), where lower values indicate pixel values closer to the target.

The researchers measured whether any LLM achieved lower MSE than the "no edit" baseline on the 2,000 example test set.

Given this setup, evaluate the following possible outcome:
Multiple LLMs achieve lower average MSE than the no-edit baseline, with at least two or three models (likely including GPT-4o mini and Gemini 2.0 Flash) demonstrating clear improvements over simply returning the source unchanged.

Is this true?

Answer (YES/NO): NO